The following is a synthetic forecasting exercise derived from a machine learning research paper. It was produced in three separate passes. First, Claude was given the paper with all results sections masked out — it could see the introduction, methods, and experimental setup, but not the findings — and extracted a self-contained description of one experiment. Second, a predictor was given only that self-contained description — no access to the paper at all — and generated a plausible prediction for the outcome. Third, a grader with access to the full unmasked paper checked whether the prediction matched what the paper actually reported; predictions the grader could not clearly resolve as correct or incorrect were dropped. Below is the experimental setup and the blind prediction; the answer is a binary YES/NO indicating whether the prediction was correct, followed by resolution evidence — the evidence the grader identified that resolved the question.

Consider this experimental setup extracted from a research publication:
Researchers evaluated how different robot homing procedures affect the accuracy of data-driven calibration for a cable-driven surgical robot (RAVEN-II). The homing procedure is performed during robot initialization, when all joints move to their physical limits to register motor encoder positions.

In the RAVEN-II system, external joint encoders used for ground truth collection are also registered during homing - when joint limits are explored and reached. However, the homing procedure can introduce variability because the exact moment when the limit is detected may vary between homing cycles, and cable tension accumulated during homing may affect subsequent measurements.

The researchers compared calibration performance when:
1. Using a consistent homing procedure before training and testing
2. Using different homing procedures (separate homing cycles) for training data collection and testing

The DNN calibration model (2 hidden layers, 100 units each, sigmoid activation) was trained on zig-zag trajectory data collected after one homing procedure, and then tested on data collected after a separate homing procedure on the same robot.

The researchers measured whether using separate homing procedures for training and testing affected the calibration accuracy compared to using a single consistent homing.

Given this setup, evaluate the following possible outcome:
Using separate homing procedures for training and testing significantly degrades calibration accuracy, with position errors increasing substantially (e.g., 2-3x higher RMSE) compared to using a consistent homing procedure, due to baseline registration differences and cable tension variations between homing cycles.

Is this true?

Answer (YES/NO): NO